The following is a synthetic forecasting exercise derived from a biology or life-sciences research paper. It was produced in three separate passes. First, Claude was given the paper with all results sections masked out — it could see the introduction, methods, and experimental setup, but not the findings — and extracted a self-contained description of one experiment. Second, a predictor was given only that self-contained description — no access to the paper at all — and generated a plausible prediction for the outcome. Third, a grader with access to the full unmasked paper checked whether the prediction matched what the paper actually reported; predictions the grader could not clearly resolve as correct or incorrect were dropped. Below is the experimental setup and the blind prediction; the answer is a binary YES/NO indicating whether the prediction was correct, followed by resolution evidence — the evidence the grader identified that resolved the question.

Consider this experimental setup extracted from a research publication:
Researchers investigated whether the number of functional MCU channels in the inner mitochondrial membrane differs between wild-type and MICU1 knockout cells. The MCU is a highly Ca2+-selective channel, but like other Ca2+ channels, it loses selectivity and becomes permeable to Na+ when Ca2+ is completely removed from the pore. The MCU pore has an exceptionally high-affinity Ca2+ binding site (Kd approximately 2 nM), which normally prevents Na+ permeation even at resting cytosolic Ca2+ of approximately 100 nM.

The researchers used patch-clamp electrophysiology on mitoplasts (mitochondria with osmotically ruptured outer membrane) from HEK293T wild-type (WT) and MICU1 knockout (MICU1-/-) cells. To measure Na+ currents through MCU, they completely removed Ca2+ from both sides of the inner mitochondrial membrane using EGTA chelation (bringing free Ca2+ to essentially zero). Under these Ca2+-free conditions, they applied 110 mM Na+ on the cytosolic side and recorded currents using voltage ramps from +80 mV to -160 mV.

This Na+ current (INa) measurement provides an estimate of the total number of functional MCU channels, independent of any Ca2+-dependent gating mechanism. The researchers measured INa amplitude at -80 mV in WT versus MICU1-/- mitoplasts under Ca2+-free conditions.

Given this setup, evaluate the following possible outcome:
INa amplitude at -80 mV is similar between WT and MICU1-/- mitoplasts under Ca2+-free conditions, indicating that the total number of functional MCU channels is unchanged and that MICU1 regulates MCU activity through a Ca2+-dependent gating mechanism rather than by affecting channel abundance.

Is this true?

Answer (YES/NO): YES